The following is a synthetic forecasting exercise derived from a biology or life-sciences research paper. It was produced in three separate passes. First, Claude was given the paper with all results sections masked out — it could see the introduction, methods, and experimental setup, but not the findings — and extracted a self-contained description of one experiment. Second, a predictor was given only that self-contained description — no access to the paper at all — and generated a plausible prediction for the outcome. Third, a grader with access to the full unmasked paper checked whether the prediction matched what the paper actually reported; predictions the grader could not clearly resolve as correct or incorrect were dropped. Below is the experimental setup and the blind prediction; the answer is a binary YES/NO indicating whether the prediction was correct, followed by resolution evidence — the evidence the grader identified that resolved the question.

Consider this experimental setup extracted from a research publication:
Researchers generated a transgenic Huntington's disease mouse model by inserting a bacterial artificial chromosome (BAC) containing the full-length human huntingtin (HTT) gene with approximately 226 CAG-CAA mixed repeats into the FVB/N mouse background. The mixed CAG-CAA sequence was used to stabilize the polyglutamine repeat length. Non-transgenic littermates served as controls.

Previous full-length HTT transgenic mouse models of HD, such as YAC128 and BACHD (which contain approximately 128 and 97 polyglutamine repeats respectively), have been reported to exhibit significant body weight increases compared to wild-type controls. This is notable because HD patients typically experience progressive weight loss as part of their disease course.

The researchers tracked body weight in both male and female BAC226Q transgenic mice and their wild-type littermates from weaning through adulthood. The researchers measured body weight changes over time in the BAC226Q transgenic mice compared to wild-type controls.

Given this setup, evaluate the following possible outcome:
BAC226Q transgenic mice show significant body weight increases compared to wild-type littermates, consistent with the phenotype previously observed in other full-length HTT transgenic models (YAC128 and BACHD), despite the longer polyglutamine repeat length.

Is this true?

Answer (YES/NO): NO